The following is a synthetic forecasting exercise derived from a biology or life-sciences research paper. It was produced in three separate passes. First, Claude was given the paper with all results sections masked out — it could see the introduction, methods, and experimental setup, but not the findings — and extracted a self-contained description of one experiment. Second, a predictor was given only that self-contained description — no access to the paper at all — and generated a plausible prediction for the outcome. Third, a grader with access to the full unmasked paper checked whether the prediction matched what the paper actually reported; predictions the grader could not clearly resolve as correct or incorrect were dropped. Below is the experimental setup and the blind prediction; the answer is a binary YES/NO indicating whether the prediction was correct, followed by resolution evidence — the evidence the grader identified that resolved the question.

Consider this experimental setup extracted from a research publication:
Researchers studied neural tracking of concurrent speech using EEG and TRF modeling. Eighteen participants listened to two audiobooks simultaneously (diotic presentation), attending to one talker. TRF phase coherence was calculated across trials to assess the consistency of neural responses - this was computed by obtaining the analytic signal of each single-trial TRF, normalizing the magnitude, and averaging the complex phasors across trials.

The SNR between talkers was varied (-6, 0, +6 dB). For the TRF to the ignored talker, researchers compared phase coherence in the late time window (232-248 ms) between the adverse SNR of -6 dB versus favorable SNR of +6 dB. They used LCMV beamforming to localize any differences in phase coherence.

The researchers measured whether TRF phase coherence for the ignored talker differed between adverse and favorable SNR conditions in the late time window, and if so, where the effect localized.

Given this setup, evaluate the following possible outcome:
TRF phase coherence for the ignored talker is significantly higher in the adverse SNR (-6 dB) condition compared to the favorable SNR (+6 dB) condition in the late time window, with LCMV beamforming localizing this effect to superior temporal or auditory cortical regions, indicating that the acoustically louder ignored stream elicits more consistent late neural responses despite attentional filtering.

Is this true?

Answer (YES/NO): NO